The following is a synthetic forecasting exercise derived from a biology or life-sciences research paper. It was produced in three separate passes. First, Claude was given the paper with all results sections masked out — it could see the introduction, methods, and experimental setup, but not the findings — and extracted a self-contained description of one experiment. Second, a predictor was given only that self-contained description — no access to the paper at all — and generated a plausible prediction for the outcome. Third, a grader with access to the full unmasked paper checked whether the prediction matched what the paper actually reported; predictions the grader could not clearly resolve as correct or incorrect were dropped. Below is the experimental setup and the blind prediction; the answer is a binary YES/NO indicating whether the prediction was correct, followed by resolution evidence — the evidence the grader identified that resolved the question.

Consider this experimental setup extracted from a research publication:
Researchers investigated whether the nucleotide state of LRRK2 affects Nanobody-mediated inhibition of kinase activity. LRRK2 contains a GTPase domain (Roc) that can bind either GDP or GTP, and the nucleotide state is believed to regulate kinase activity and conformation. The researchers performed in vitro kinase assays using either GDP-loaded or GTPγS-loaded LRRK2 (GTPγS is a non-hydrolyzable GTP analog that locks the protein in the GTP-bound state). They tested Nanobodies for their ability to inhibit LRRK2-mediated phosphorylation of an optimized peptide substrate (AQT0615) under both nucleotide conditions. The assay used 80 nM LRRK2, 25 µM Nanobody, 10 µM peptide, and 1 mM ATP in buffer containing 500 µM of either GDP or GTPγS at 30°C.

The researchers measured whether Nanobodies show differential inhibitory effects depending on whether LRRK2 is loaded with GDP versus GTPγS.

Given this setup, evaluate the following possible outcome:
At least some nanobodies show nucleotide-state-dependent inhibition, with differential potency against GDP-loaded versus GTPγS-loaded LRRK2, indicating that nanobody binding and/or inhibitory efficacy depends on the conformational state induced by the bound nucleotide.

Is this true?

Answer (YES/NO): NO